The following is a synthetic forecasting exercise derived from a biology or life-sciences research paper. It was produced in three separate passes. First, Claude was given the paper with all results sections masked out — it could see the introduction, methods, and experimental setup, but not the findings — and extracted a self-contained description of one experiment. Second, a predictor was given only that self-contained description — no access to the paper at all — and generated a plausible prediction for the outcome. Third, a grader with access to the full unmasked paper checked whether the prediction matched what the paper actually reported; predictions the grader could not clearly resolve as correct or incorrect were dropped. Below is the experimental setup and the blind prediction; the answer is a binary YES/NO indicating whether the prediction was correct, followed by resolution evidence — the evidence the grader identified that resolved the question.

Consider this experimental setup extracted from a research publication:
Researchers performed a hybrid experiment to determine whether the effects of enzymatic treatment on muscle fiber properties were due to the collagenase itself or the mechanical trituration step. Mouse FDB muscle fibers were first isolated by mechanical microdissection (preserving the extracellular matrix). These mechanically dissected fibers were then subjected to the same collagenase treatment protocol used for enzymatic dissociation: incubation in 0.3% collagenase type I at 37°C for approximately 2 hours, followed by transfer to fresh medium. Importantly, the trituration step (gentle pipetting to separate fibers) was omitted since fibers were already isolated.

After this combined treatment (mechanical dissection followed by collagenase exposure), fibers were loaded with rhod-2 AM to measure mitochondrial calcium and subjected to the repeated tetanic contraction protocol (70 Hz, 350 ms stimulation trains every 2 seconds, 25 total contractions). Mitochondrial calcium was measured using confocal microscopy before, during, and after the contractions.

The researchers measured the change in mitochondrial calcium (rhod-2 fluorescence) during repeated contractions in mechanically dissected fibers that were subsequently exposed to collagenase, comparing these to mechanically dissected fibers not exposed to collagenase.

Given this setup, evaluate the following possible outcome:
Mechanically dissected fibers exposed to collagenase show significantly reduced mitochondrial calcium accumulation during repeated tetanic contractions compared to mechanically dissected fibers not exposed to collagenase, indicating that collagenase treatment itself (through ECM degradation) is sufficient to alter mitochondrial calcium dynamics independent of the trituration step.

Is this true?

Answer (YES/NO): NO